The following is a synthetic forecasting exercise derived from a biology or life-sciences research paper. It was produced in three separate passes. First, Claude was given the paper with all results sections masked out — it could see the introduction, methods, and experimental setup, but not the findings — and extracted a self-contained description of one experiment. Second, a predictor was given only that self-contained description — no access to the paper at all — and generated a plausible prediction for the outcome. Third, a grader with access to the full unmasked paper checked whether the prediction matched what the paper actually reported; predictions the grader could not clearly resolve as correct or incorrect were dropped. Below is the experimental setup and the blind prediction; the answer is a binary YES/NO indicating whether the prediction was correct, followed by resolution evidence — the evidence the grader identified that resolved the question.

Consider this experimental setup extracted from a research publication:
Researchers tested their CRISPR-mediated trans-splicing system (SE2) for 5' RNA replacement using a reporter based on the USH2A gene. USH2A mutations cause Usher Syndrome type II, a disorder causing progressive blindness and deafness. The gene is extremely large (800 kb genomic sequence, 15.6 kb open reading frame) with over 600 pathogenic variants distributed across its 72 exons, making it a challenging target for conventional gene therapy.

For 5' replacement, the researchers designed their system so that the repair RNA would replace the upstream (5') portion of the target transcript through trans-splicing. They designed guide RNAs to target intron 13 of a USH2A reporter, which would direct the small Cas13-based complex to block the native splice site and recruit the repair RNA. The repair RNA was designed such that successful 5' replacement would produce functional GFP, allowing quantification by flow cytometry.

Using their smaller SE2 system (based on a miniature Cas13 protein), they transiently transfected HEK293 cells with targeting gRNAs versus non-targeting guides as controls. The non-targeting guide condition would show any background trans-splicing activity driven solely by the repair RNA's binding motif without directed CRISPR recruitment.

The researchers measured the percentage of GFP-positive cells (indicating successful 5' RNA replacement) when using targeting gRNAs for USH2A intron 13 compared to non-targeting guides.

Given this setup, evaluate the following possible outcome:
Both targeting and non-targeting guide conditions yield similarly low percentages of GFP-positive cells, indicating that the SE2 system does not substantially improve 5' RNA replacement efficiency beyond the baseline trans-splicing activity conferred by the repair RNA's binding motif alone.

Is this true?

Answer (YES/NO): NO